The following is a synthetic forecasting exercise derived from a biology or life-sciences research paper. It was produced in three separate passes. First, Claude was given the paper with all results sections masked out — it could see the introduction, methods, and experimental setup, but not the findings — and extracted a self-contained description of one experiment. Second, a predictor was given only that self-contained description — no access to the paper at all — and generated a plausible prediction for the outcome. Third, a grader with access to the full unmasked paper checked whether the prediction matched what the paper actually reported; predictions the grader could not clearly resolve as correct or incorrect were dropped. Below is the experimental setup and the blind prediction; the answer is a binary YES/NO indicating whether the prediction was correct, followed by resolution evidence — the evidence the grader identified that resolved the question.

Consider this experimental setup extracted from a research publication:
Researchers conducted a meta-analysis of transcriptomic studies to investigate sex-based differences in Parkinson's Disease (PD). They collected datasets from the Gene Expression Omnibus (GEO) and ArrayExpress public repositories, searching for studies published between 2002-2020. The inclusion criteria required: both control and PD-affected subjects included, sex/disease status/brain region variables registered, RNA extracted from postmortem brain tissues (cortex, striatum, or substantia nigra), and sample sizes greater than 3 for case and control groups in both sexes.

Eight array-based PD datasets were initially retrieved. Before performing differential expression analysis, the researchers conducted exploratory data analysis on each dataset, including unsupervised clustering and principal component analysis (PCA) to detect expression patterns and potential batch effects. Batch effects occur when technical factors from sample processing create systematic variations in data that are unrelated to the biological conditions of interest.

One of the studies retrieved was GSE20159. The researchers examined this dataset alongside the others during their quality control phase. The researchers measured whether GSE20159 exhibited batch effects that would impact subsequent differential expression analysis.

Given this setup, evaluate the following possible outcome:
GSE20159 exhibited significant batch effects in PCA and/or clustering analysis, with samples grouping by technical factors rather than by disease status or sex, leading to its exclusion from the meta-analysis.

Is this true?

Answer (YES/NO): YES